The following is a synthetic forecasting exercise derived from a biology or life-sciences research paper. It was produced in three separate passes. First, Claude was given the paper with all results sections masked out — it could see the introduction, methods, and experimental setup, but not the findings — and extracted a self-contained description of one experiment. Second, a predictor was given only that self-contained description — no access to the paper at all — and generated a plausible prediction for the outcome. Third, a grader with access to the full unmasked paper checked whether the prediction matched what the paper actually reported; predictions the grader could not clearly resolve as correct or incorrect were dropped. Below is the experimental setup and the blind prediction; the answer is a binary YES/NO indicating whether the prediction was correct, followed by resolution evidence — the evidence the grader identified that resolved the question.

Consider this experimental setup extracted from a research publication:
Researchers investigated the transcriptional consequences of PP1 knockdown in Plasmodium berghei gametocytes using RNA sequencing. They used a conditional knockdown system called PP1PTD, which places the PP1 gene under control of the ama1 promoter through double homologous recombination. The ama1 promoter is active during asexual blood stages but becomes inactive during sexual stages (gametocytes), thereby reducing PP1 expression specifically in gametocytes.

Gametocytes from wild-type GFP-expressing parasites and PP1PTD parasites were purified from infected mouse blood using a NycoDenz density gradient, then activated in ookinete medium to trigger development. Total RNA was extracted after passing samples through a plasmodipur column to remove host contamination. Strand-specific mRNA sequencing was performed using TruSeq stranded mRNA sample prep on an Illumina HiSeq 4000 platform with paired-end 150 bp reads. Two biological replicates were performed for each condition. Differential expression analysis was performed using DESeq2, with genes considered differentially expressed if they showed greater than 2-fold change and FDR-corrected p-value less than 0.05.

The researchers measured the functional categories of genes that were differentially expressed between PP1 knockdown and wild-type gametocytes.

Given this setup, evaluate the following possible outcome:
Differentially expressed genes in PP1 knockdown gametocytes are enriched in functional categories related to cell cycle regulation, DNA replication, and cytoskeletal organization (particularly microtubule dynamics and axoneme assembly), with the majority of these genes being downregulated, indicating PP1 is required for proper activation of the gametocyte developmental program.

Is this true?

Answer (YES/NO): NO